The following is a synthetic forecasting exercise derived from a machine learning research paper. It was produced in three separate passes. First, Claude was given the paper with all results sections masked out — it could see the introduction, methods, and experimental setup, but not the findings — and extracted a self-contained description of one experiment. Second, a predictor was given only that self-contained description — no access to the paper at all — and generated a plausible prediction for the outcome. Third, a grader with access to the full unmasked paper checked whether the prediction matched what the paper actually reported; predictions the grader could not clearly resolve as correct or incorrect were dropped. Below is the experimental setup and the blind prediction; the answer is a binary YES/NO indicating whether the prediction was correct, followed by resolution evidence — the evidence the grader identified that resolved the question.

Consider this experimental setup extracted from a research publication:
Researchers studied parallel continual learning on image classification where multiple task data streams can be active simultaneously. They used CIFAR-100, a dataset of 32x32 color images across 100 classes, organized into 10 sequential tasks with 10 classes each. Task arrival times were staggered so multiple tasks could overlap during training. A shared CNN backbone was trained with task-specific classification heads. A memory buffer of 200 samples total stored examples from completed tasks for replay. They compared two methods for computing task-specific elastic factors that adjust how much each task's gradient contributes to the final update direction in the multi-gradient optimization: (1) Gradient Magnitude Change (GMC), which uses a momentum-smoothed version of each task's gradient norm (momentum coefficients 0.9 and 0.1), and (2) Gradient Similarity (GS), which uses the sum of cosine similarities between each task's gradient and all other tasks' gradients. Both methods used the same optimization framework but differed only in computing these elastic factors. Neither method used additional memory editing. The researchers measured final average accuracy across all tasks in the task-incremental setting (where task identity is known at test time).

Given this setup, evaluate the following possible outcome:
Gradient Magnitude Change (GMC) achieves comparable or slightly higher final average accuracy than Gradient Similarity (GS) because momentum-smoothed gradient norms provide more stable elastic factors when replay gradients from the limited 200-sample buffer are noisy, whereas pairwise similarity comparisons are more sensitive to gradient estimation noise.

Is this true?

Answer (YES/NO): YES